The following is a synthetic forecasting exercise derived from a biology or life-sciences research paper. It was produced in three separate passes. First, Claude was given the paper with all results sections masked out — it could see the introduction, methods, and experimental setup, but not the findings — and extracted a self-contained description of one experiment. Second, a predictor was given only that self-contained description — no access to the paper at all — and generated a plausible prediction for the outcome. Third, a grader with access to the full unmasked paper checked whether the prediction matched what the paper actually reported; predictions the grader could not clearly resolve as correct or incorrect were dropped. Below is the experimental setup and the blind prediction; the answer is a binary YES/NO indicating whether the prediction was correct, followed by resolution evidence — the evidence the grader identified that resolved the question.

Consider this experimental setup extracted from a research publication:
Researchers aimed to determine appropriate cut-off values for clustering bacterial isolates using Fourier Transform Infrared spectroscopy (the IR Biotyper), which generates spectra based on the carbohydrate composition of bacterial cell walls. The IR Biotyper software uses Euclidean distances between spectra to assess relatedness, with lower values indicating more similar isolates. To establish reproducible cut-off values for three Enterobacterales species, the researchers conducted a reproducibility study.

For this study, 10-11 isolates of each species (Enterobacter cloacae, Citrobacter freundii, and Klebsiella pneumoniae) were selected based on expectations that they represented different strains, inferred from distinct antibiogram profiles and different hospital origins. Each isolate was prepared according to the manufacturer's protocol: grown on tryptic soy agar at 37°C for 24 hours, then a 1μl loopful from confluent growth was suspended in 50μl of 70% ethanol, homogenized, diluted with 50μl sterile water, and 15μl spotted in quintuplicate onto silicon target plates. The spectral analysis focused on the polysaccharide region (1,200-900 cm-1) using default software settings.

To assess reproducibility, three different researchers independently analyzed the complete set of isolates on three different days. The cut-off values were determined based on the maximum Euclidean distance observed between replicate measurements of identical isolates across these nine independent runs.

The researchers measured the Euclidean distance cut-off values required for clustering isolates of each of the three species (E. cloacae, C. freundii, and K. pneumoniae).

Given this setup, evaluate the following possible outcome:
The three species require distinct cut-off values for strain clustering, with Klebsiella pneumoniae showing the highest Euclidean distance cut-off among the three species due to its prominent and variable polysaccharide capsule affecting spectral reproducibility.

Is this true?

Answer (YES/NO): YES